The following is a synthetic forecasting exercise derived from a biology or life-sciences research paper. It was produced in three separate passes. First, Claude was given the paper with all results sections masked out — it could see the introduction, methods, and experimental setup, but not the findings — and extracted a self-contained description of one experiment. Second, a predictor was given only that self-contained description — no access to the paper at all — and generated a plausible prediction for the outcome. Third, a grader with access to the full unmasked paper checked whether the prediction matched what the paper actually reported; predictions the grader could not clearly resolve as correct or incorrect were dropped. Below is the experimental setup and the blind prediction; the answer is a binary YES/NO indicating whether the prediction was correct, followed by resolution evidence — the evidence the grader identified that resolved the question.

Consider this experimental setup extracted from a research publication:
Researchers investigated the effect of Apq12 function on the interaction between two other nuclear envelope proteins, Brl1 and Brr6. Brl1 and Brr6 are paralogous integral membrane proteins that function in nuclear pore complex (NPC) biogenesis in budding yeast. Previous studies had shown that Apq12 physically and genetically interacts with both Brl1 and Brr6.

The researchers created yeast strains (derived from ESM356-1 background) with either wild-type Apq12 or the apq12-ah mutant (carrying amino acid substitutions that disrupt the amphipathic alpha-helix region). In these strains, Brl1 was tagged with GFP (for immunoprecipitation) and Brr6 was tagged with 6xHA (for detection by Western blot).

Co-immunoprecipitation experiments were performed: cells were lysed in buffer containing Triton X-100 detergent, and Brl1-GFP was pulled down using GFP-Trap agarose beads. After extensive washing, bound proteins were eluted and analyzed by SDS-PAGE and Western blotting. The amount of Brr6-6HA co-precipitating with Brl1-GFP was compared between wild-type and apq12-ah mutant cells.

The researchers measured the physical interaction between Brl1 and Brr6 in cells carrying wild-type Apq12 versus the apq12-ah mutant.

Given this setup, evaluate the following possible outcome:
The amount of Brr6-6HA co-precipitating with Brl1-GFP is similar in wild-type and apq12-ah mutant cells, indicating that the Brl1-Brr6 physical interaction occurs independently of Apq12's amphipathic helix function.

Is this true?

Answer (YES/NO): NO